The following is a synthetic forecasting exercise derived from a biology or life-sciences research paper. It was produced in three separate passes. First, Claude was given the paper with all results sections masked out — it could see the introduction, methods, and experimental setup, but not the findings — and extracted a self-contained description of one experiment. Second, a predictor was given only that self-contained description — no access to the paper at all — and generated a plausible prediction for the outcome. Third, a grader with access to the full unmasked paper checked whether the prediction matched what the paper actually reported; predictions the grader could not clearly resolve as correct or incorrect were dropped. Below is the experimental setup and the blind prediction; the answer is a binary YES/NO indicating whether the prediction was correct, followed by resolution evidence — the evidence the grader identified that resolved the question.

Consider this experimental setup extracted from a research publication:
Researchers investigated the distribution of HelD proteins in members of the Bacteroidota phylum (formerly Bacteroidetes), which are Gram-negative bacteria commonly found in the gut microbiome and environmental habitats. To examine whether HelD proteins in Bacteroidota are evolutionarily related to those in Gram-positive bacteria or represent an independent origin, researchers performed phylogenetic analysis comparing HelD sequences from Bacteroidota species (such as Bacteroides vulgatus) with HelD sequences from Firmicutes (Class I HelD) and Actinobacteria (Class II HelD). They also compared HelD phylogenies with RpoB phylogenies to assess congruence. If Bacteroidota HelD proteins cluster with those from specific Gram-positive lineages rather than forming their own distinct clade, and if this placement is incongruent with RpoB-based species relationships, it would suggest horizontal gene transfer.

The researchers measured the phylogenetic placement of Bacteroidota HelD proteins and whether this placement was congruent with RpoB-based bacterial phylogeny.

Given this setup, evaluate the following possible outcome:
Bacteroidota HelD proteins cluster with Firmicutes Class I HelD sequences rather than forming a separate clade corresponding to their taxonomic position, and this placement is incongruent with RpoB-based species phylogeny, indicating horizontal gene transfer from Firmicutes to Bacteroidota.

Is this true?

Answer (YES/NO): YES